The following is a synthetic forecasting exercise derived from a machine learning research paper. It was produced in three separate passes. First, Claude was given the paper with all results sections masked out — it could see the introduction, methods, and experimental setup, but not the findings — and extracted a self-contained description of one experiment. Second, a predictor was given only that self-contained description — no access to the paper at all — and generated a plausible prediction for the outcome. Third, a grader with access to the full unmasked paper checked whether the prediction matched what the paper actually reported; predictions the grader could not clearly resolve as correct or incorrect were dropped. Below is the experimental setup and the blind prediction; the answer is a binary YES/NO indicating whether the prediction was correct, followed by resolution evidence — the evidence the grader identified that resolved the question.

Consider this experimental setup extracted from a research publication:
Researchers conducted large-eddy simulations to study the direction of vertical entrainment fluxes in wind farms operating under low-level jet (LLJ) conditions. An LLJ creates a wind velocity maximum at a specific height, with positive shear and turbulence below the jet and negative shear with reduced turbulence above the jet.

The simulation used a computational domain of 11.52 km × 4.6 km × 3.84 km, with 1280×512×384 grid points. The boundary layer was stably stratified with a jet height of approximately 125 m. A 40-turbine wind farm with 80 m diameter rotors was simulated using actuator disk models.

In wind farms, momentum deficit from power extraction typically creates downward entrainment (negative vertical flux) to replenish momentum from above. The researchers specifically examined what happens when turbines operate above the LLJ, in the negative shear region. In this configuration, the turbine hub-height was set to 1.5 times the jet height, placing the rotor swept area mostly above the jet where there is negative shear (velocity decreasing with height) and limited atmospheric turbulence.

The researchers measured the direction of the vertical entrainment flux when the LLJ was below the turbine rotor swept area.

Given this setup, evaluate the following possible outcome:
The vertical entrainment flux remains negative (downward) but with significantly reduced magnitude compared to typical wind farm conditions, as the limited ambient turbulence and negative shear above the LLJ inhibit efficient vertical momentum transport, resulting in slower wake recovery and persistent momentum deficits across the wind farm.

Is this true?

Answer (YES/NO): NO